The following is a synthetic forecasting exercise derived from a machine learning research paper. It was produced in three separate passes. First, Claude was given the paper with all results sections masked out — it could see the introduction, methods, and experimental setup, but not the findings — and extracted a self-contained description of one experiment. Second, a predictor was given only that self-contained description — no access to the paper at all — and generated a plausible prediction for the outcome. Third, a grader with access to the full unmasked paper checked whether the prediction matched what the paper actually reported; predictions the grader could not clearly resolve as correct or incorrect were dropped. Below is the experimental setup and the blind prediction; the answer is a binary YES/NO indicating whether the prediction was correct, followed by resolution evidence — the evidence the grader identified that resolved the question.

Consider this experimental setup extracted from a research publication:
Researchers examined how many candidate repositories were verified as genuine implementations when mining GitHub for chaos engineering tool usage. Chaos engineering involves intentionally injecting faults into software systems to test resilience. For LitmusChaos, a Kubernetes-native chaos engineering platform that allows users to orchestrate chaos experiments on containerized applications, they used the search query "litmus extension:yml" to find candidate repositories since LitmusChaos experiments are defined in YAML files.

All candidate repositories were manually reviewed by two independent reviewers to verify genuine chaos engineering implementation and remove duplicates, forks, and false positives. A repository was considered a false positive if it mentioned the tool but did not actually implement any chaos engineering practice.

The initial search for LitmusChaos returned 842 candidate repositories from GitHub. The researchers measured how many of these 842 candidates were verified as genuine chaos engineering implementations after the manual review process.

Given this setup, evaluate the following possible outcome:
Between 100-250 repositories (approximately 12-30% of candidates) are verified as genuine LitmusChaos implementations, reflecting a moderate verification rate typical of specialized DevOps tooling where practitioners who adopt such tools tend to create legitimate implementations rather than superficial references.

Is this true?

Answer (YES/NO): NO